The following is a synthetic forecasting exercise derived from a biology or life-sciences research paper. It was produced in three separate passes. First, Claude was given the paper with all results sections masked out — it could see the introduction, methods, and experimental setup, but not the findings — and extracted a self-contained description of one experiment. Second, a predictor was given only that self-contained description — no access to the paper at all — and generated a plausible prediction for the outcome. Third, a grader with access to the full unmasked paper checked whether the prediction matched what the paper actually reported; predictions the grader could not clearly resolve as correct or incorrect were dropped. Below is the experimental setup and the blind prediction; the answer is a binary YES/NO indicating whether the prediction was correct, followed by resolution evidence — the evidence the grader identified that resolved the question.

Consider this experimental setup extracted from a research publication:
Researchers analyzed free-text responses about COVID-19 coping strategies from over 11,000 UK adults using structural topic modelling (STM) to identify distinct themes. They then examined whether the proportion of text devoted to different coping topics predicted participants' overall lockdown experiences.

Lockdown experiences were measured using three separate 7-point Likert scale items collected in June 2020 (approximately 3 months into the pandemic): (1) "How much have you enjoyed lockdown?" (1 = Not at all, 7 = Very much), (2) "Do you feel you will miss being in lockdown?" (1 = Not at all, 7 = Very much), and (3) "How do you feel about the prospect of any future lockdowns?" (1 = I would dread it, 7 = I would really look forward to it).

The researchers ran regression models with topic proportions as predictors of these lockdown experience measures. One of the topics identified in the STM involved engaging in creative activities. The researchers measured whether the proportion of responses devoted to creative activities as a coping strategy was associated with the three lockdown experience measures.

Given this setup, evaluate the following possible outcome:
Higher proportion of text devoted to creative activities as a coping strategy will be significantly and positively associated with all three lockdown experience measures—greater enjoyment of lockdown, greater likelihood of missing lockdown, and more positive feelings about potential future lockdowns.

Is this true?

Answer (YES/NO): YES